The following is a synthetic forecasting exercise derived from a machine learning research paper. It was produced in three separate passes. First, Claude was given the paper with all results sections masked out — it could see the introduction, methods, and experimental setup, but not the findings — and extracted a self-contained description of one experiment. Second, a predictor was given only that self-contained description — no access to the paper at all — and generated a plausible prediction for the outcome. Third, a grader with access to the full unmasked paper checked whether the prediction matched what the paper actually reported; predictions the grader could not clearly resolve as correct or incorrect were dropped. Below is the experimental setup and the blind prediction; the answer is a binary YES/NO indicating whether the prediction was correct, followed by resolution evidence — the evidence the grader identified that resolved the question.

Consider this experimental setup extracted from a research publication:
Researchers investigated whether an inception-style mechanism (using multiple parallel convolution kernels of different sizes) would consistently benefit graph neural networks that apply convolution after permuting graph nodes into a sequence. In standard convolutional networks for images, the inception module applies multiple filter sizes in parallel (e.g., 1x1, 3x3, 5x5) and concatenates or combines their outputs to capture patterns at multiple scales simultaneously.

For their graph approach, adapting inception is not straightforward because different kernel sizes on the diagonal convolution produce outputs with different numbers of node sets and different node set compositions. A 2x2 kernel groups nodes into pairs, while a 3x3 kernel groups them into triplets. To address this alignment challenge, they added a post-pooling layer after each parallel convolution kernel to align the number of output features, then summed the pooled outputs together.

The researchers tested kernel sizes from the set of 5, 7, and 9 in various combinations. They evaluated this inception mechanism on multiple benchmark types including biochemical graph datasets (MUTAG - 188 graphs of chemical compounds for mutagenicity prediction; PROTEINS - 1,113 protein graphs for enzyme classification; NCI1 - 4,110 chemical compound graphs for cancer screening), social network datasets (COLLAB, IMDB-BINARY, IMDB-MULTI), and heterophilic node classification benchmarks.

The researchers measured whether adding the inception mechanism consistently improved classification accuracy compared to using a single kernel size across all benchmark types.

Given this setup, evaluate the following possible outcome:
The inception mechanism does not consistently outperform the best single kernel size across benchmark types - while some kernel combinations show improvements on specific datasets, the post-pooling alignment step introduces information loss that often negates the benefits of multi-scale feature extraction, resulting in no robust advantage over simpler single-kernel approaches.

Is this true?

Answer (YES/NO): NO